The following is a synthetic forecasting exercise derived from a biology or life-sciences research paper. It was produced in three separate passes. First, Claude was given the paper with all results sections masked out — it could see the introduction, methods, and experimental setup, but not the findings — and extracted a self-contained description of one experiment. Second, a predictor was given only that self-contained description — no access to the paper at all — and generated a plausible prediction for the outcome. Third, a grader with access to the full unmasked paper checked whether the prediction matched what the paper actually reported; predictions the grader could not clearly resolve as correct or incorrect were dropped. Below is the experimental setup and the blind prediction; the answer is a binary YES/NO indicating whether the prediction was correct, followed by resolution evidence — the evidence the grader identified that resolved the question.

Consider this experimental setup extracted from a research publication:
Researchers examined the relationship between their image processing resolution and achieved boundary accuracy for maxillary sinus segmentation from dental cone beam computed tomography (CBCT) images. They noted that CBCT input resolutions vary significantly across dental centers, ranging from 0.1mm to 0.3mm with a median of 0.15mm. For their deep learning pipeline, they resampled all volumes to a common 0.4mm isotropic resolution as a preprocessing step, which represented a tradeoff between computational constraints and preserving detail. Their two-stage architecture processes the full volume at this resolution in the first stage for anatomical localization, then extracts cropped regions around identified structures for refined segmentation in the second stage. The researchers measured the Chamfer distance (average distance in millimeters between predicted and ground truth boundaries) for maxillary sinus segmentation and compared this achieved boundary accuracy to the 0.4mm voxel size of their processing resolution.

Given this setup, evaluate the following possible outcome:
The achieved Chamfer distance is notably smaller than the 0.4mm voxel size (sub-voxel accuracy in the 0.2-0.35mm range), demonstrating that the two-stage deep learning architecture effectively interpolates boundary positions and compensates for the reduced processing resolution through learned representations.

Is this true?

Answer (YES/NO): YES